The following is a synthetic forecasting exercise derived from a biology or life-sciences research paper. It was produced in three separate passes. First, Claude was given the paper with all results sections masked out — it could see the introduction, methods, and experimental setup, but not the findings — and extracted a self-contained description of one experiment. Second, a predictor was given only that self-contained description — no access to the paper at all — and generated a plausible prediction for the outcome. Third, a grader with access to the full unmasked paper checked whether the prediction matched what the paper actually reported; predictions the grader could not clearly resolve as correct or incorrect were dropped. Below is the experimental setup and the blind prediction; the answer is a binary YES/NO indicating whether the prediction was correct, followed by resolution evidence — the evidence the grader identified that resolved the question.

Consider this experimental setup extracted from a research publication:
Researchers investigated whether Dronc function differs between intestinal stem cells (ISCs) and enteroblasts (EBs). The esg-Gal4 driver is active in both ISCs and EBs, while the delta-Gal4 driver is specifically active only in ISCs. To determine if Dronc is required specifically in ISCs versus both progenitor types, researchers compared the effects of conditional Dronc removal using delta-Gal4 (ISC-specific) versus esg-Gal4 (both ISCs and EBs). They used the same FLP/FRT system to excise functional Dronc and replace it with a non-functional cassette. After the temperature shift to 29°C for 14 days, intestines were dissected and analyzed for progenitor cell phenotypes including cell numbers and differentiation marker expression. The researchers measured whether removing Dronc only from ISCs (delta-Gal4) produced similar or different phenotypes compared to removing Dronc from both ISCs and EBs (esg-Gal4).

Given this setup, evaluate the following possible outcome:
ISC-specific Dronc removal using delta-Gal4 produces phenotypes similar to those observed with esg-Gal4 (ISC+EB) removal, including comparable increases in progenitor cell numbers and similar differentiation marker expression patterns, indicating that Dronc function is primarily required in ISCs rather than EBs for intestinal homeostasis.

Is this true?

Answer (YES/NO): NO